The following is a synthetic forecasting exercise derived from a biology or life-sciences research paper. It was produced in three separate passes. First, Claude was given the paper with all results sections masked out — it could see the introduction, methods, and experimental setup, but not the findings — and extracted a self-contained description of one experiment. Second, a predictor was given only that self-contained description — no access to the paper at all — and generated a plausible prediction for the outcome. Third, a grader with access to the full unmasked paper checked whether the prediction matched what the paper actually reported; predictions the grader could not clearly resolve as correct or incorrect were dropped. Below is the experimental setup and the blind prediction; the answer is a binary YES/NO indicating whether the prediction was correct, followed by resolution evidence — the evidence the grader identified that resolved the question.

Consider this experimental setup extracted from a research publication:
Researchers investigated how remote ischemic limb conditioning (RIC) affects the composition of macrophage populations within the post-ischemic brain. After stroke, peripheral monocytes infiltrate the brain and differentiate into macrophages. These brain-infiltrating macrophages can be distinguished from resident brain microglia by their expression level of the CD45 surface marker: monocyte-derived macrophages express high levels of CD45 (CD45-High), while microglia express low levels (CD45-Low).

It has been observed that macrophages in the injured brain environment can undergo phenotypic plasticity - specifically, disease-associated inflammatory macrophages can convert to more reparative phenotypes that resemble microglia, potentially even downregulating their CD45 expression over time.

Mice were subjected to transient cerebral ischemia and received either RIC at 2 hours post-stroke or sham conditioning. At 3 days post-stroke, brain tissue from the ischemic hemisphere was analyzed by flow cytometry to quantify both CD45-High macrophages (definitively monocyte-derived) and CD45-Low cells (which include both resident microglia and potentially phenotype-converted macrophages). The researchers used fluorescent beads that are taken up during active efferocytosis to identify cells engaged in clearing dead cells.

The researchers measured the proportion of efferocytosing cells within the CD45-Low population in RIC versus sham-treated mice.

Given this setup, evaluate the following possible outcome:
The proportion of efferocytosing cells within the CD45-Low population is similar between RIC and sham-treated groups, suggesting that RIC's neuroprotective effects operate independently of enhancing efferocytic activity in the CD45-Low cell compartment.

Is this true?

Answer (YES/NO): NO